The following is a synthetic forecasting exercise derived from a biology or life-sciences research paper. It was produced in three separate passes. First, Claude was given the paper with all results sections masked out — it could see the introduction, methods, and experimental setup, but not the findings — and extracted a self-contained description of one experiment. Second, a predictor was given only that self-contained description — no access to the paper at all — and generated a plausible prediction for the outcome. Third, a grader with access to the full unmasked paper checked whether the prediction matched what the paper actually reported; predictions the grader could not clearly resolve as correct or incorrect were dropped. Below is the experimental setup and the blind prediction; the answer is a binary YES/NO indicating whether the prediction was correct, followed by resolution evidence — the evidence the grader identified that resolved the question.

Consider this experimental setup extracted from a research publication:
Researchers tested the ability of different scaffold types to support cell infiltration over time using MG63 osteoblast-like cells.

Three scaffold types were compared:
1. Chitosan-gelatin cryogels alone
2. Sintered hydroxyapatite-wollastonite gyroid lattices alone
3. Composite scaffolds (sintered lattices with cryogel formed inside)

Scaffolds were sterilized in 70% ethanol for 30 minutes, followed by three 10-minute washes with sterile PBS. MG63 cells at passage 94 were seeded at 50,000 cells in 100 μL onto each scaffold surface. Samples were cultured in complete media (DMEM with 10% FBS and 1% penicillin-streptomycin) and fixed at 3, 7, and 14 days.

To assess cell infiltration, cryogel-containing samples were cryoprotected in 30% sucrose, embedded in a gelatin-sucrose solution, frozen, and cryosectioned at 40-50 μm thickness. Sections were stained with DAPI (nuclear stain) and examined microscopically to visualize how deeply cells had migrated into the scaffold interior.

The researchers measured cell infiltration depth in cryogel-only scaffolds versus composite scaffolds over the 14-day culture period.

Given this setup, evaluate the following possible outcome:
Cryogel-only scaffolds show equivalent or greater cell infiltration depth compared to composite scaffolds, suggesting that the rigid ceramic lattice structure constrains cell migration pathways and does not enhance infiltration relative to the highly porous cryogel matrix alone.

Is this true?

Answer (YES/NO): YES